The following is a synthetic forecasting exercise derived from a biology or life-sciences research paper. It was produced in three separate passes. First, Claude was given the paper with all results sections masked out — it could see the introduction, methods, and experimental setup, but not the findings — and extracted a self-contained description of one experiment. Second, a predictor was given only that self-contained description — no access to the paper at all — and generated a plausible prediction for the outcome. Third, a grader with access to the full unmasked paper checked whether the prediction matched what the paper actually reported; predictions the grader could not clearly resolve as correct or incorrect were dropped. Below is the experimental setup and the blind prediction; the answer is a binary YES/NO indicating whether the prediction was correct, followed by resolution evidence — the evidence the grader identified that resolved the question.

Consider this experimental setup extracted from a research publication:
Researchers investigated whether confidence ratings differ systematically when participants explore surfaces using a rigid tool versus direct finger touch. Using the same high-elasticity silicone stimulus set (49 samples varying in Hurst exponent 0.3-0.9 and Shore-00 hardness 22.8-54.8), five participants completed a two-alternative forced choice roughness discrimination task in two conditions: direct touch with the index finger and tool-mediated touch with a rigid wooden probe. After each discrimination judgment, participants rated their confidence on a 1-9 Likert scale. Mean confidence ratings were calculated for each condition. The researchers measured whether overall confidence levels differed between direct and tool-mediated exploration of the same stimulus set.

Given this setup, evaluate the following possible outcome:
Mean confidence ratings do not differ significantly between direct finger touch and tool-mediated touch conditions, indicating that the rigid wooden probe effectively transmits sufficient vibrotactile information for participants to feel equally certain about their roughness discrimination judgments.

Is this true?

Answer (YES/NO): NO